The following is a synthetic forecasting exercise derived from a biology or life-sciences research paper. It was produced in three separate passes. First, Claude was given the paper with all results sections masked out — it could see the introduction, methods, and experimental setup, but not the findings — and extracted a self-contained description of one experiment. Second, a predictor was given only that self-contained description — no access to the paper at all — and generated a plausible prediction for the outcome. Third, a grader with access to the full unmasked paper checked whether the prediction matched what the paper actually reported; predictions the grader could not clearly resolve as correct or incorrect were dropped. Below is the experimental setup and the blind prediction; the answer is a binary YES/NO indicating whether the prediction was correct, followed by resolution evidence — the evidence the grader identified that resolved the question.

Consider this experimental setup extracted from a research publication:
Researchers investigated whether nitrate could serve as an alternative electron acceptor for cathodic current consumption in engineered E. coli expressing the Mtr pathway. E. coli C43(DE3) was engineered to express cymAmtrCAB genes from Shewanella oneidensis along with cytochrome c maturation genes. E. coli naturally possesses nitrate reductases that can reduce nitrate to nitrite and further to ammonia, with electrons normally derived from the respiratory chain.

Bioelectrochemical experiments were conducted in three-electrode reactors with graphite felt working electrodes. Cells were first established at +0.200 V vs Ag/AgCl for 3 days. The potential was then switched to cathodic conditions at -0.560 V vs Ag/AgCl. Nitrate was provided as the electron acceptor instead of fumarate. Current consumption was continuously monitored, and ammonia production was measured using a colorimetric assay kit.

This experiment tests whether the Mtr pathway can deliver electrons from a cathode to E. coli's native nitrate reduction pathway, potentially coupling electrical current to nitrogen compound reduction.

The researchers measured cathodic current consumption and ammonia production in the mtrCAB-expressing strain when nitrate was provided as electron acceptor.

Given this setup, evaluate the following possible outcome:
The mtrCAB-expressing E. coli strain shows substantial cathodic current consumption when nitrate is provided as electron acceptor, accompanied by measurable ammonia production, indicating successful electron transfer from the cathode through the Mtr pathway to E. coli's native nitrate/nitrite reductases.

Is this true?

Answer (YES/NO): YES